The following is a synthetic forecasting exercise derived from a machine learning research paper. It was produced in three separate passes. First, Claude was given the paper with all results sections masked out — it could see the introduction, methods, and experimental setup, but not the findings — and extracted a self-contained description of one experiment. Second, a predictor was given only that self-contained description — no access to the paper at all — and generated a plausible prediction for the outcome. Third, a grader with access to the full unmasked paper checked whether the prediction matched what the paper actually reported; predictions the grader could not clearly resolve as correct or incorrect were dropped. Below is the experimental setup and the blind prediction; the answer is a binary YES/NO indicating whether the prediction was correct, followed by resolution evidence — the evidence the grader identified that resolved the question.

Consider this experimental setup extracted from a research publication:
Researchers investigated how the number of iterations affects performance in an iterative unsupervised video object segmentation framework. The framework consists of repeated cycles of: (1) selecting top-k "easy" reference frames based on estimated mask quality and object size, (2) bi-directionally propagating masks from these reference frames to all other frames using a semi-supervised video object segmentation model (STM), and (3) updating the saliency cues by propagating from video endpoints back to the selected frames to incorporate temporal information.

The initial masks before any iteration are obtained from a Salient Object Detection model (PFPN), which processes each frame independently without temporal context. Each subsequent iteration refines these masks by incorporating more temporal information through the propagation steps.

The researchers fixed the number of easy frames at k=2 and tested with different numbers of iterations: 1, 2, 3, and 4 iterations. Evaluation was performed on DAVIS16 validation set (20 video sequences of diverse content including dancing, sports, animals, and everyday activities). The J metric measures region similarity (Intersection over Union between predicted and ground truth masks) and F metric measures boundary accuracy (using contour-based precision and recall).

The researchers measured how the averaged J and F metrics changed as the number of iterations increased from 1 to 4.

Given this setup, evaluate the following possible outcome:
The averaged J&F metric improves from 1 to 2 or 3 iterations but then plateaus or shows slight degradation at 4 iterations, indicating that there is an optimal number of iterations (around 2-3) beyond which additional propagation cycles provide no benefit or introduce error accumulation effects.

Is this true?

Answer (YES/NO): NO